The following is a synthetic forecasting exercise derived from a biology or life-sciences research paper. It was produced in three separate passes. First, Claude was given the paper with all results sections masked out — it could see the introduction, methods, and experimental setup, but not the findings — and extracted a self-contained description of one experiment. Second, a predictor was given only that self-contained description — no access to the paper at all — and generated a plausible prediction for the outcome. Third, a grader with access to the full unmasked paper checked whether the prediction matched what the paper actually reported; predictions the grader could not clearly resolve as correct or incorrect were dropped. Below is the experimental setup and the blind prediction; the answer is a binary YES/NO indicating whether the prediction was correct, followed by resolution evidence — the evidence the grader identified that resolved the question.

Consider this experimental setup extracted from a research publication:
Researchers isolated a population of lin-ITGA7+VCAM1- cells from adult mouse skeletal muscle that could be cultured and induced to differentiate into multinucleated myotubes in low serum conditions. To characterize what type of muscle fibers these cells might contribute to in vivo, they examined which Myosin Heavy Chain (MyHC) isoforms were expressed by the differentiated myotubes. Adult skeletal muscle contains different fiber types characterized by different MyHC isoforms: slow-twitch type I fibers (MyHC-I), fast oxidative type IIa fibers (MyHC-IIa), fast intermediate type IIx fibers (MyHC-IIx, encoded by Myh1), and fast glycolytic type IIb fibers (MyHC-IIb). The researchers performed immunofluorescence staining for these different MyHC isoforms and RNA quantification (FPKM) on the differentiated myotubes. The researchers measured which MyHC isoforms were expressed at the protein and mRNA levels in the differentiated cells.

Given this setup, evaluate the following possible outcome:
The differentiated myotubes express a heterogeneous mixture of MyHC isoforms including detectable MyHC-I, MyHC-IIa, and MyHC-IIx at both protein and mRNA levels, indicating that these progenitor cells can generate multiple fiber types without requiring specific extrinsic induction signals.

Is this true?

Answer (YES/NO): NO